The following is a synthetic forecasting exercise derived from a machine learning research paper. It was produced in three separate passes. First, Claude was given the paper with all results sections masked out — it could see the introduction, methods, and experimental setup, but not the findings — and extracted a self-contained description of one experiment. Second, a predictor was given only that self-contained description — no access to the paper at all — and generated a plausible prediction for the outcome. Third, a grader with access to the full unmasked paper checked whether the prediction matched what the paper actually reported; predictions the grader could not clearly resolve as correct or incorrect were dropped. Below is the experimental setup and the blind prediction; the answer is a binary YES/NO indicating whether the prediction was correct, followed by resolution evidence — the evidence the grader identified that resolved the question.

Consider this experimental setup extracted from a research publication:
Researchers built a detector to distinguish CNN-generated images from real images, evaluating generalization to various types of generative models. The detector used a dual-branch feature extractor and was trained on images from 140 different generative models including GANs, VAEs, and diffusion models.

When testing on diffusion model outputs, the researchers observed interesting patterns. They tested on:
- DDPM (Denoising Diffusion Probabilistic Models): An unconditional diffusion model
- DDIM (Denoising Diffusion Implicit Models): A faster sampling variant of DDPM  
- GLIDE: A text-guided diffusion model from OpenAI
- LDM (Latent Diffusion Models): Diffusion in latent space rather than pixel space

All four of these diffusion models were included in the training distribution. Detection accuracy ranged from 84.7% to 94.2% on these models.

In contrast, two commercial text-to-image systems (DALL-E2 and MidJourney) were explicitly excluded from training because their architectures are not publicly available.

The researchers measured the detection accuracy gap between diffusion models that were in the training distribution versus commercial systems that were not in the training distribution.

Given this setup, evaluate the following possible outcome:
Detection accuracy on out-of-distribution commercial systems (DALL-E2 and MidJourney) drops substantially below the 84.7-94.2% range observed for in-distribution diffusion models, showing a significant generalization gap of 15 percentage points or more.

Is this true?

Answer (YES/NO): YES